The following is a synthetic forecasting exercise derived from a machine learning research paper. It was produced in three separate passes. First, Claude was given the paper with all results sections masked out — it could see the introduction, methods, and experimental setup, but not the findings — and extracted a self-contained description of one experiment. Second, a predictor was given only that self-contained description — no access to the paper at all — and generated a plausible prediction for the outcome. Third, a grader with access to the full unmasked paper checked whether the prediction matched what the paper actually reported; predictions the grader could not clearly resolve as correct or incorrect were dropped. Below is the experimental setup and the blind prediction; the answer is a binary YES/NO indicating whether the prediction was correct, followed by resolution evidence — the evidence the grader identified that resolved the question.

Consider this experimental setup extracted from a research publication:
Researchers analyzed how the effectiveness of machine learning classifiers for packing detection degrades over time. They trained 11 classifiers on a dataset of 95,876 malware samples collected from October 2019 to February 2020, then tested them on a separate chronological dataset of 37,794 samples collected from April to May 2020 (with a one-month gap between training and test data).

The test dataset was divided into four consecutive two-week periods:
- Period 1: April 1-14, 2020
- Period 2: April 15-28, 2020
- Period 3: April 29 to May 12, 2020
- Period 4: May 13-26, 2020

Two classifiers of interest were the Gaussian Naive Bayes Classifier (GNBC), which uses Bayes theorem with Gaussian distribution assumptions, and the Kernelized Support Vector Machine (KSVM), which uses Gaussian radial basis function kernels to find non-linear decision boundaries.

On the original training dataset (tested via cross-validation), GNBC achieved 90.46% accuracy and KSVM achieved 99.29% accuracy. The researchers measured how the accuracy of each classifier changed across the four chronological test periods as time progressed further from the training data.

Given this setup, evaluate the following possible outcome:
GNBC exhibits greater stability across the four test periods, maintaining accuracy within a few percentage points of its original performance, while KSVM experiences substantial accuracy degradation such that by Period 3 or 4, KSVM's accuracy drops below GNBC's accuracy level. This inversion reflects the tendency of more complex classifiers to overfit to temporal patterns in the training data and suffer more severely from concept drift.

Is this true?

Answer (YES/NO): NO